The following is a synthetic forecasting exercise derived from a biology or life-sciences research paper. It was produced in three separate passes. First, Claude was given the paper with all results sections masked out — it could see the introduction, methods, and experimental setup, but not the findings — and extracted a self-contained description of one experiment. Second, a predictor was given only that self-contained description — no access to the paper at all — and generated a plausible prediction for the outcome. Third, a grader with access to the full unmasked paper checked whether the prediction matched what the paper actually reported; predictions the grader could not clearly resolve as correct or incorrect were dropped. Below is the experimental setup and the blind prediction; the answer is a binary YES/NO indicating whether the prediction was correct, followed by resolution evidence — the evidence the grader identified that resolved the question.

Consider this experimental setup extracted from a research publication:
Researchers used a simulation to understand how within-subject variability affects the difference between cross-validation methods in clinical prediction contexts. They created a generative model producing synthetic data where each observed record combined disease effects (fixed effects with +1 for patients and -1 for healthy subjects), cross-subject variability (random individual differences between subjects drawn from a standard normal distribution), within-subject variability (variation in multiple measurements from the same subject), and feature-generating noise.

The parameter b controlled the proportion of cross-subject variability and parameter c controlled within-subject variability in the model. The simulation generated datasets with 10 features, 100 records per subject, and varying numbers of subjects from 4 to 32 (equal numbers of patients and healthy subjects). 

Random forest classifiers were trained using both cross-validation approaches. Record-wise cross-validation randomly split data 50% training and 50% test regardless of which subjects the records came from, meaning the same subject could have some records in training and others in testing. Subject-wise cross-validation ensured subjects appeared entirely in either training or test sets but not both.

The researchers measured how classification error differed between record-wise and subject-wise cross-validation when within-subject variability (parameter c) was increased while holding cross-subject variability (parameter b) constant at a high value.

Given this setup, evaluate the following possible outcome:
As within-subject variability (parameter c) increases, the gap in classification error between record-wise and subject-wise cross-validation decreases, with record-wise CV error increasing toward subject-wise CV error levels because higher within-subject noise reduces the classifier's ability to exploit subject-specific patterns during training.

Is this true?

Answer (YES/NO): NO